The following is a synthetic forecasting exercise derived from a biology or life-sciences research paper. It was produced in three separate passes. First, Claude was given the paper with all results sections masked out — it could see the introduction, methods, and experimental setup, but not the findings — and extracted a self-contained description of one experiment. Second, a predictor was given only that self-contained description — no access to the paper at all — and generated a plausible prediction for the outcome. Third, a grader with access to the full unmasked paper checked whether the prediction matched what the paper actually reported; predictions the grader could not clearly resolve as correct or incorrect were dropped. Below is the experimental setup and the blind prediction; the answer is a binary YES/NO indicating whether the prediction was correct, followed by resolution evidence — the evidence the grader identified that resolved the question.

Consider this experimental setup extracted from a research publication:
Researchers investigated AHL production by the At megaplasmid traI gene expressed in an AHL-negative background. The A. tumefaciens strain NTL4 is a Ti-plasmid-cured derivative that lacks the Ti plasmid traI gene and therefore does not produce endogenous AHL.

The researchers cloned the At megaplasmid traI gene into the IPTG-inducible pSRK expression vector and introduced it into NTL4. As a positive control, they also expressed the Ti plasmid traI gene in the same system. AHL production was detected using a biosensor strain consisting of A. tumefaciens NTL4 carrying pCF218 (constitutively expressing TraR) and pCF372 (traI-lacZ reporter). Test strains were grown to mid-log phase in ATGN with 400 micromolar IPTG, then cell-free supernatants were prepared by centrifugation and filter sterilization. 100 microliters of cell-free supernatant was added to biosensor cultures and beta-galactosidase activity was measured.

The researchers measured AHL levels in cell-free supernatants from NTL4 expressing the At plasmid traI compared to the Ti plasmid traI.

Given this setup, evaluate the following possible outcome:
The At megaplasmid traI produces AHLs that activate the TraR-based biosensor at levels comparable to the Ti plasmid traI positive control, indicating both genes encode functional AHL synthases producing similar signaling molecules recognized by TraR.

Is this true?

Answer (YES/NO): YES